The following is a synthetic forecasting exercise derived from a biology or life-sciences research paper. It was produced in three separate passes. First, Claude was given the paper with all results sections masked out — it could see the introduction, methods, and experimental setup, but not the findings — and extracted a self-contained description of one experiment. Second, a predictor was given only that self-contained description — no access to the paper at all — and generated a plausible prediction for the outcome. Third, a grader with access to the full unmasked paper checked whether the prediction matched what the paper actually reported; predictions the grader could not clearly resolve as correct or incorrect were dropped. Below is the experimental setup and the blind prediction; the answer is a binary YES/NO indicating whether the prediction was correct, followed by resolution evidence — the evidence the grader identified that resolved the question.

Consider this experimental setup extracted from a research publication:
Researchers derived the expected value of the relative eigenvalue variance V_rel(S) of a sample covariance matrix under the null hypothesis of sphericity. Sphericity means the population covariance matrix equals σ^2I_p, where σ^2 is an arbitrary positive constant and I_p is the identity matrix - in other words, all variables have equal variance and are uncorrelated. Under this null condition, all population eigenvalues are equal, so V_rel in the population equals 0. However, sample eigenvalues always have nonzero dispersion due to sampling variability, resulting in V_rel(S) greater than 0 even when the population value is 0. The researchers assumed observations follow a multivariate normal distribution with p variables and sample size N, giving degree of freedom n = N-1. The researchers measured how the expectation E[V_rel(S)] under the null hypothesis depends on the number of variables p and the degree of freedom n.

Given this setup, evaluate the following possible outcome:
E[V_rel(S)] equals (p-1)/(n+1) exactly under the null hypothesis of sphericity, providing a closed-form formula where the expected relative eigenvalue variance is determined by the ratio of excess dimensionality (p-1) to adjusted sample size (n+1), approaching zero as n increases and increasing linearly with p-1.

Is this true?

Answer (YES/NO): NO